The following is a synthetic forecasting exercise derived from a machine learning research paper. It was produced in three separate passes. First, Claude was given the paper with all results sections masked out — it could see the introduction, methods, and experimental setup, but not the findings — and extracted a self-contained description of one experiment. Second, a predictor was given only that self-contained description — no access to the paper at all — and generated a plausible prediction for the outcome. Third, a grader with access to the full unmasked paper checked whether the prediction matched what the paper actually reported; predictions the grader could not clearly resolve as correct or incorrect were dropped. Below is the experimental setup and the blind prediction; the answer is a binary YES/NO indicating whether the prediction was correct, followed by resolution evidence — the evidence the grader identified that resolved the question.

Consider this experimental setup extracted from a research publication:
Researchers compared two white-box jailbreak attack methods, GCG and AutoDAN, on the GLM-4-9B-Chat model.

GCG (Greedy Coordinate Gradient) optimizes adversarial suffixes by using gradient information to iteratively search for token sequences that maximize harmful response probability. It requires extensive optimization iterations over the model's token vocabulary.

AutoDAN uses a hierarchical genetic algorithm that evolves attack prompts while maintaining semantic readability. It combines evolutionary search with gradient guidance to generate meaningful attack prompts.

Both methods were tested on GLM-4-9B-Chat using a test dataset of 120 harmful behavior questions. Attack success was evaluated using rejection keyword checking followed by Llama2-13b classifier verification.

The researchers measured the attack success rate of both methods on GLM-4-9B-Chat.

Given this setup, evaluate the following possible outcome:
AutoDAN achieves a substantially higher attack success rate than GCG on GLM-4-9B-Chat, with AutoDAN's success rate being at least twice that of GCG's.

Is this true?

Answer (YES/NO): NO